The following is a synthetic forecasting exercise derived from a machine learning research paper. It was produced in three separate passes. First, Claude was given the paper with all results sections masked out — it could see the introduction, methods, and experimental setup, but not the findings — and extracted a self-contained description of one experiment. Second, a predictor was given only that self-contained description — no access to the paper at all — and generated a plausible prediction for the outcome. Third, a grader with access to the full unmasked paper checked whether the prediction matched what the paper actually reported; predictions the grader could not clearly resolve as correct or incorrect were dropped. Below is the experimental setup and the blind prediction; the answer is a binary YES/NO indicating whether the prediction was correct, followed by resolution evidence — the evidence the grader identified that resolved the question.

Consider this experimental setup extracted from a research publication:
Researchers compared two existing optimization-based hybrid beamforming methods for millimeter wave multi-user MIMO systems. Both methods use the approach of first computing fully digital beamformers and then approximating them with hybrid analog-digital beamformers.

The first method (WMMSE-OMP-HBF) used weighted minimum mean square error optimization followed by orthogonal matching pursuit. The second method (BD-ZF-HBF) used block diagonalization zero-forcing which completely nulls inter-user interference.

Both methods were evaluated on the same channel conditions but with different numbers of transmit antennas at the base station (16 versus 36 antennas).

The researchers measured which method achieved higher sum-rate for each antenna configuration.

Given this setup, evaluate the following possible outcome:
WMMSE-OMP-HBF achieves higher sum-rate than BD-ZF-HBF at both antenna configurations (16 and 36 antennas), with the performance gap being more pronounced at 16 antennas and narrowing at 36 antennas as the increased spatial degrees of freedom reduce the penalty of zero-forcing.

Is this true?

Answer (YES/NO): NO